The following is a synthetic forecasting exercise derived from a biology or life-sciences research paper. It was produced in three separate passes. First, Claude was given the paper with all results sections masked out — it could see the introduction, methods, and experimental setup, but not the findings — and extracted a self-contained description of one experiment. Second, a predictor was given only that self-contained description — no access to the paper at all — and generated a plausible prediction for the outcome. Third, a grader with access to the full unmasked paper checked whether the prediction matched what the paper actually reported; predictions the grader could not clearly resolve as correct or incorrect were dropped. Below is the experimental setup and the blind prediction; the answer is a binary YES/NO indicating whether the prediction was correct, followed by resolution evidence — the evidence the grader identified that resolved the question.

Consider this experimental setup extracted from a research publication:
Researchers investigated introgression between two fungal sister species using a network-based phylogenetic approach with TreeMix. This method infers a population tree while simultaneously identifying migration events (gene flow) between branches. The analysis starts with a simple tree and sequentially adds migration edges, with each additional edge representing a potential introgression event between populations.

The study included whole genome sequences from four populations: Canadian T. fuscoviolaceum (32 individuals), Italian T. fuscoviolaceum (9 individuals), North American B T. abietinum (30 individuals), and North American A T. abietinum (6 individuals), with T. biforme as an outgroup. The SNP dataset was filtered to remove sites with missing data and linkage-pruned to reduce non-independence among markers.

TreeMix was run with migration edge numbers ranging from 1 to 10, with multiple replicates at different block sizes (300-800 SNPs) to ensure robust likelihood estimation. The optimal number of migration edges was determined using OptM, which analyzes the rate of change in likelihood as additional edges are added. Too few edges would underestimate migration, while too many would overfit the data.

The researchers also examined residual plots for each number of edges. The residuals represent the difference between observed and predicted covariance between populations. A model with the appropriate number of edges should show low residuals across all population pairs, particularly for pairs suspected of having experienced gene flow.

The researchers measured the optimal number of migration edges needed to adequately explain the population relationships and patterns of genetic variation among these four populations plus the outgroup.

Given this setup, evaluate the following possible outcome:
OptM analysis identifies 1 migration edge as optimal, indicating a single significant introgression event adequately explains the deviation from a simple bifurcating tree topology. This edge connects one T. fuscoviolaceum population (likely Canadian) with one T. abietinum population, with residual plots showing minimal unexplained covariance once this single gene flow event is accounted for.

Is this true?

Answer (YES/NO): NO